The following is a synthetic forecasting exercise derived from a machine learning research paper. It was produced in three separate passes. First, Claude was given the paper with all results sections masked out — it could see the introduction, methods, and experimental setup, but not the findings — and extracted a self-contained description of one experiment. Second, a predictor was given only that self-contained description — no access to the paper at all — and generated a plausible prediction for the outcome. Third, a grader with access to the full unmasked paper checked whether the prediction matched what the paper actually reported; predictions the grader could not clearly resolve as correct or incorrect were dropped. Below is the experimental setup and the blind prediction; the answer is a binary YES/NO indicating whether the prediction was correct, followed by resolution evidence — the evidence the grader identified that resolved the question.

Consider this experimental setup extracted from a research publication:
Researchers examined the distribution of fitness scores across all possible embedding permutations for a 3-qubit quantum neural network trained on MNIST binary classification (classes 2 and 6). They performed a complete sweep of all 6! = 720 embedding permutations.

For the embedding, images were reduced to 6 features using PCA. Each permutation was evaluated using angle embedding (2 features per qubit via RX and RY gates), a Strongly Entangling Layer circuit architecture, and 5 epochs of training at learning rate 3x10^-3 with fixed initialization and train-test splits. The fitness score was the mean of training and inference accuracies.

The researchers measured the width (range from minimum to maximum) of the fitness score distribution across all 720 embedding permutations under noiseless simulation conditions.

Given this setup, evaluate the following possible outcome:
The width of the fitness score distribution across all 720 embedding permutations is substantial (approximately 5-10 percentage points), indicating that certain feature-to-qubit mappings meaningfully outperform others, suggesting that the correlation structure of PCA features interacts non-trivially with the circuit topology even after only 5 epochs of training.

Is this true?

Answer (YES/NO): NO